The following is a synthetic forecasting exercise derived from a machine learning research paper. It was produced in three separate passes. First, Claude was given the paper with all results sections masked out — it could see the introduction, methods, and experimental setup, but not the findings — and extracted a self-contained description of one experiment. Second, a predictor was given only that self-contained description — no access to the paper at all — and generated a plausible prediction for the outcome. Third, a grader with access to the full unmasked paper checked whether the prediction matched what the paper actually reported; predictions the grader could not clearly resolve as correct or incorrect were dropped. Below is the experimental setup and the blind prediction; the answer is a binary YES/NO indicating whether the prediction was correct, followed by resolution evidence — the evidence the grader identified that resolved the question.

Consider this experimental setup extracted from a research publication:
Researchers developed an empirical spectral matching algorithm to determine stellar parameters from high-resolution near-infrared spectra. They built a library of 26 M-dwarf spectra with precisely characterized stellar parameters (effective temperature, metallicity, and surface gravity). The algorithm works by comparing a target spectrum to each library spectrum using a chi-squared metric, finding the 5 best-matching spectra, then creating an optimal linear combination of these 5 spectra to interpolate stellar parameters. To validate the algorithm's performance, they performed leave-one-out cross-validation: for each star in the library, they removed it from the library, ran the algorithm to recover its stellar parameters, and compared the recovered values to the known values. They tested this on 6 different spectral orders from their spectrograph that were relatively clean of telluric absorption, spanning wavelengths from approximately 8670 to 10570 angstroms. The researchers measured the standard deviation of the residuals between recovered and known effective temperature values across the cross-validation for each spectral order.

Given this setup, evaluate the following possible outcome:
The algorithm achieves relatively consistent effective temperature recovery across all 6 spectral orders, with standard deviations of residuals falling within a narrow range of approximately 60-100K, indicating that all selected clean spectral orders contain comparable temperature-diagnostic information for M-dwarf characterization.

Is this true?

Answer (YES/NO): YES